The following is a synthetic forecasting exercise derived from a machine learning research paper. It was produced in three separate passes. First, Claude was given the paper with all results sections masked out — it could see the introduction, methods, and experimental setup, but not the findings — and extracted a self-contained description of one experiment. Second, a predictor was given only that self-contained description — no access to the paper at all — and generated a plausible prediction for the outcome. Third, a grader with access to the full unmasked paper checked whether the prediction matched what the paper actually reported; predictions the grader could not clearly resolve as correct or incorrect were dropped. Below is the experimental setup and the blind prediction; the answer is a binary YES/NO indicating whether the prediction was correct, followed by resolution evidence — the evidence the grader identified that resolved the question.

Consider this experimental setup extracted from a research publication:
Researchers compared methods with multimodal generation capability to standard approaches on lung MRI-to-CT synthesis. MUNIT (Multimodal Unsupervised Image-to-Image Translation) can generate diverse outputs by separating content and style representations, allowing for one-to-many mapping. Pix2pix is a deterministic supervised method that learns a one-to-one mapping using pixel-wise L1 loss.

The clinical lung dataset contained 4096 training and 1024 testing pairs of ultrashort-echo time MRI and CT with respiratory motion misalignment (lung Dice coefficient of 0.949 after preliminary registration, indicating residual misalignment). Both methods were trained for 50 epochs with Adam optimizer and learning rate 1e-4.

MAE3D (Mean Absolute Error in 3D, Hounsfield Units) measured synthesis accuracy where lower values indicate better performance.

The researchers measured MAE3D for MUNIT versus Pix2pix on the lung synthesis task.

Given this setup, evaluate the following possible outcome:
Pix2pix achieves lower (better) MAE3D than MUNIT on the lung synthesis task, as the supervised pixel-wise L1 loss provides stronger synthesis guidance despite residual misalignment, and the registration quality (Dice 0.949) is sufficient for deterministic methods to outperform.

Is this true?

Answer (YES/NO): YES